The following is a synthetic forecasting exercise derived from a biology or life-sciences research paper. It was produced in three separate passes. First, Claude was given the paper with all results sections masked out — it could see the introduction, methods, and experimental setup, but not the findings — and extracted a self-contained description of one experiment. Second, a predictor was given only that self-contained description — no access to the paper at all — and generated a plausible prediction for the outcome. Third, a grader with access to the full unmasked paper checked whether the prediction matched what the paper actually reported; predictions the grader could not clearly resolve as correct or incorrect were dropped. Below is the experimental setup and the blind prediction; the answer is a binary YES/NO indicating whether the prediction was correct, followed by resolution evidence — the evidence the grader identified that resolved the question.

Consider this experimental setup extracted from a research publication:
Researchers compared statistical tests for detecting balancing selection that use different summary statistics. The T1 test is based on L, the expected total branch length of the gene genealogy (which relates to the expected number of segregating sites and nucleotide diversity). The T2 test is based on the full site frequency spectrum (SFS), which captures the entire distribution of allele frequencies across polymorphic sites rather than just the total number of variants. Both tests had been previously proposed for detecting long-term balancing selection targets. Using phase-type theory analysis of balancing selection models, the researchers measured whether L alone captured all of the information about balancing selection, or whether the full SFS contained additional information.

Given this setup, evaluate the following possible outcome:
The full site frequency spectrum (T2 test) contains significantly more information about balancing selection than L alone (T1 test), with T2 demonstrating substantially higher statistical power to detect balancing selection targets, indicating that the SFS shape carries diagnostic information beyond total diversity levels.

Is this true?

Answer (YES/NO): YES